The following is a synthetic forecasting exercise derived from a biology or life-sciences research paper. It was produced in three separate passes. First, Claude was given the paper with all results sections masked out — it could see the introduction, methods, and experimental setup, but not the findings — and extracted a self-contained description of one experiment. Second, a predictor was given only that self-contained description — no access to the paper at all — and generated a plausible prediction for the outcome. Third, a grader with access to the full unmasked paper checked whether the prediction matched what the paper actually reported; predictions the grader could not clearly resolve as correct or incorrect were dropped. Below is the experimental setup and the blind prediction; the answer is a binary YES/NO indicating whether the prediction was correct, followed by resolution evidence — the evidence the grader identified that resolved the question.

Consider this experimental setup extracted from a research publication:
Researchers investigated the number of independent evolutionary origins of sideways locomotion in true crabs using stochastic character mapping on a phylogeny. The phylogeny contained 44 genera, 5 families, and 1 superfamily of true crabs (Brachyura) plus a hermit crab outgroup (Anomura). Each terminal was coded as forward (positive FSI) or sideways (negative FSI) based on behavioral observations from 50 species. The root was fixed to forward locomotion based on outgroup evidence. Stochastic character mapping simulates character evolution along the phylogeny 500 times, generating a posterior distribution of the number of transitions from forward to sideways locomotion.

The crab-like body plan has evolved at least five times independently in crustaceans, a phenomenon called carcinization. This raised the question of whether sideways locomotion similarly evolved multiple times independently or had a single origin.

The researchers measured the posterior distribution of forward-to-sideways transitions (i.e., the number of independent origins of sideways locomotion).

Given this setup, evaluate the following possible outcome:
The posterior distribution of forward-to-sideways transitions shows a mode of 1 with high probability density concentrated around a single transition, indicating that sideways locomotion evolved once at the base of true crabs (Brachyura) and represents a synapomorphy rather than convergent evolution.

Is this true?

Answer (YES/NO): NO